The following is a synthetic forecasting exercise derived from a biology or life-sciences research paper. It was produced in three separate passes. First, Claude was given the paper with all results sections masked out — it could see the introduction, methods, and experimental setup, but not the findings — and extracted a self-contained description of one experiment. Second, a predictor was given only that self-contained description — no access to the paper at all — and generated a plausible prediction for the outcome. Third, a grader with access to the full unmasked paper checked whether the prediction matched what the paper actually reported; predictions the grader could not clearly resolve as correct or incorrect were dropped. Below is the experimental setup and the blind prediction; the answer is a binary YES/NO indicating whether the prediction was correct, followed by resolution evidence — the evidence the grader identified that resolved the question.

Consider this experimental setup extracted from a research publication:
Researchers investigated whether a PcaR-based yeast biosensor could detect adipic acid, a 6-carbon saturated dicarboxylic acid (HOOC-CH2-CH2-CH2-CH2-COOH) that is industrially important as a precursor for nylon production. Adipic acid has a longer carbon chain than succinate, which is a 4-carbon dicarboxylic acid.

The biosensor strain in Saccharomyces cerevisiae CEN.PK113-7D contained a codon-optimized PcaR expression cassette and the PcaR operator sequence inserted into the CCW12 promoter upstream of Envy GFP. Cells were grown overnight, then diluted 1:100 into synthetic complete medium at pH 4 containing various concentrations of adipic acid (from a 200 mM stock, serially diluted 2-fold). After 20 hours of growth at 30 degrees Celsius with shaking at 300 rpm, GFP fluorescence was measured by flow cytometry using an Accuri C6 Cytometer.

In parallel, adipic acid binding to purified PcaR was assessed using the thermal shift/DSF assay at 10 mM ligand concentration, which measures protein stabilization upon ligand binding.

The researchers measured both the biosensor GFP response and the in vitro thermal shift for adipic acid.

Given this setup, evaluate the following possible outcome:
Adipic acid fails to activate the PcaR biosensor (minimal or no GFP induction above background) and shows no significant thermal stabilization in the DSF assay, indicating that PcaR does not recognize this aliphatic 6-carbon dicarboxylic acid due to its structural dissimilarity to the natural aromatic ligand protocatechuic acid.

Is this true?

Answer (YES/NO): NO